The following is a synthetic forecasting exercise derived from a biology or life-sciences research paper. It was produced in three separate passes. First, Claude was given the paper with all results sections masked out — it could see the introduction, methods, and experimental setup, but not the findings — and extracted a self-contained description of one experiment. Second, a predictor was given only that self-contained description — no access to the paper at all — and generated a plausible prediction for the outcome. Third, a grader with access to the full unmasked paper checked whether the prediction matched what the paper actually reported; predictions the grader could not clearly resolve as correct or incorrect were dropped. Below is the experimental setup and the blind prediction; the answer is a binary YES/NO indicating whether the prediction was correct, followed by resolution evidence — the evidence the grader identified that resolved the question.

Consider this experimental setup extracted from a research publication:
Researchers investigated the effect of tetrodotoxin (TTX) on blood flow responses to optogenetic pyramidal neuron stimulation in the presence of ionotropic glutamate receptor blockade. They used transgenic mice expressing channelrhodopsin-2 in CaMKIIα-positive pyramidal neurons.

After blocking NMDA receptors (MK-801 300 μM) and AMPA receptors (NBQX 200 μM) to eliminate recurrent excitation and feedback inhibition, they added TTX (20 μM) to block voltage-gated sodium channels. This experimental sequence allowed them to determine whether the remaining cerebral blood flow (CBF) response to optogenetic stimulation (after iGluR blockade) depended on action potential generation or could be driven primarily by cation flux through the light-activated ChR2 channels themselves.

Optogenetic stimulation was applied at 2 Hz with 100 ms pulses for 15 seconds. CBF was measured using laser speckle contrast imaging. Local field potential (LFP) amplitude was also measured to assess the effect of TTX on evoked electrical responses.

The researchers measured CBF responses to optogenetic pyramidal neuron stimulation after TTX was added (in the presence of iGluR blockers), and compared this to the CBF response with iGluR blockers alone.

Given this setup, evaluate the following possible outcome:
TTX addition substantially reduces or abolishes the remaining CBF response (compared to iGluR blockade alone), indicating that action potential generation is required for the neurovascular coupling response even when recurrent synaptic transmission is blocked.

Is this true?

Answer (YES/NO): NO